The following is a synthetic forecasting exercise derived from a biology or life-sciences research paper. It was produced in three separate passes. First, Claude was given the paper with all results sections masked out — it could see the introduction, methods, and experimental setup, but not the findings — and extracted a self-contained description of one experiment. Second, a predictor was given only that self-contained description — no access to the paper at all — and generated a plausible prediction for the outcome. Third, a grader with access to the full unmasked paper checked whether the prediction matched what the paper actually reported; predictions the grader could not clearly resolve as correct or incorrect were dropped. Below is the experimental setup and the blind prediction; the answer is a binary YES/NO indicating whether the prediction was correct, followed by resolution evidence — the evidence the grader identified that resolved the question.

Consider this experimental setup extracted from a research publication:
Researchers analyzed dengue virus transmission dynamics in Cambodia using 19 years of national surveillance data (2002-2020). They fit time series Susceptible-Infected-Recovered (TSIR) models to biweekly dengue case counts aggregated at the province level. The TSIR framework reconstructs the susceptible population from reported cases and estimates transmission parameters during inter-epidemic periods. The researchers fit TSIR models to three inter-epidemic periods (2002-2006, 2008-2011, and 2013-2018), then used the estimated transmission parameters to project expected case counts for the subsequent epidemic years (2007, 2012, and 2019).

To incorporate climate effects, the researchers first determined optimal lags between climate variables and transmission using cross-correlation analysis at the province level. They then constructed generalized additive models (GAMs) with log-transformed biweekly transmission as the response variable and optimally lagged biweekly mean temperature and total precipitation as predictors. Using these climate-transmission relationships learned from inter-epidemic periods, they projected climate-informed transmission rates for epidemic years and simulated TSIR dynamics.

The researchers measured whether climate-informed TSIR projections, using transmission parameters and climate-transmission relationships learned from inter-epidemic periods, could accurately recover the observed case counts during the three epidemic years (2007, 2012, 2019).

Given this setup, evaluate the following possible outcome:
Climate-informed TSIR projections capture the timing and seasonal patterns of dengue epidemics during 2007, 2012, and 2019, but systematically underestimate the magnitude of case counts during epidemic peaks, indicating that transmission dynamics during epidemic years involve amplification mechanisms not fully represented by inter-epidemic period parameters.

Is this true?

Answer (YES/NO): YES